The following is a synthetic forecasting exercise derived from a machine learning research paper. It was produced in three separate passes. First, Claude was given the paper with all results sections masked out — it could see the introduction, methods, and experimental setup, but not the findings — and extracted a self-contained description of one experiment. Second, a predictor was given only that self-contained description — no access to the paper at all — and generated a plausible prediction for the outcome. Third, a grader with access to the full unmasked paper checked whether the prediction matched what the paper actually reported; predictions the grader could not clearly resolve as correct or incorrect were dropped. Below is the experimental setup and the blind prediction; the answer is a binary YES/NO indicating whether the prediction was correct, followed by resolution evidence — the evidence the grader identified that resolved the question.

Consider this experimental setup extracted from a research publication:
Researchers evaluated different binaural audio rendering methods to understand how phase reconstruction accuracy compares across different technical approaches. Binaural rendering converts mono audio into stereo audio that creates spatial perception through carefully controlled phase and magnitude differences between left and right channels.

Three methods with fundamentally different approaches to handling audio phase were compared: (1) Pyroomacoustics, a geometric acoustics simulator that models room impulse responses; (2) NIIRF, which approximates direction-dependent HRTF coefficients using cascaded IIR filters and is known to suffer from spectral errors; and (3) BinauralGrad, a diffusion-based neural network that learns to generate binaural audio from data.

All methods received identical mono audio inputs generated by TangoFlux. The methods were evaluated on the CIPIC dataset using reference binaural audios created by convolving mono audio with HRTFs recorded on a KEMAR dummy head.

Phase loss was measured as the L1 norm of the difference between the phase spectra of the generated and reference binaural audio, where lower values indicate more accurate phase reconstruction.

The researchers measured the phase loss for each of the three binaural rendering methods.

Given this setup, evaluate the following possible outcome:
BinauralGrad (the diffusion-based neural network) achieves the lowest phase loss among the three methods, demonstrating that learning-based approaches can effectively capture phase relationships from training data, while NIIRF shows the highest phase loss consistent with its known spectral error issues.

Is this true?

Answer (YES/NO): NO